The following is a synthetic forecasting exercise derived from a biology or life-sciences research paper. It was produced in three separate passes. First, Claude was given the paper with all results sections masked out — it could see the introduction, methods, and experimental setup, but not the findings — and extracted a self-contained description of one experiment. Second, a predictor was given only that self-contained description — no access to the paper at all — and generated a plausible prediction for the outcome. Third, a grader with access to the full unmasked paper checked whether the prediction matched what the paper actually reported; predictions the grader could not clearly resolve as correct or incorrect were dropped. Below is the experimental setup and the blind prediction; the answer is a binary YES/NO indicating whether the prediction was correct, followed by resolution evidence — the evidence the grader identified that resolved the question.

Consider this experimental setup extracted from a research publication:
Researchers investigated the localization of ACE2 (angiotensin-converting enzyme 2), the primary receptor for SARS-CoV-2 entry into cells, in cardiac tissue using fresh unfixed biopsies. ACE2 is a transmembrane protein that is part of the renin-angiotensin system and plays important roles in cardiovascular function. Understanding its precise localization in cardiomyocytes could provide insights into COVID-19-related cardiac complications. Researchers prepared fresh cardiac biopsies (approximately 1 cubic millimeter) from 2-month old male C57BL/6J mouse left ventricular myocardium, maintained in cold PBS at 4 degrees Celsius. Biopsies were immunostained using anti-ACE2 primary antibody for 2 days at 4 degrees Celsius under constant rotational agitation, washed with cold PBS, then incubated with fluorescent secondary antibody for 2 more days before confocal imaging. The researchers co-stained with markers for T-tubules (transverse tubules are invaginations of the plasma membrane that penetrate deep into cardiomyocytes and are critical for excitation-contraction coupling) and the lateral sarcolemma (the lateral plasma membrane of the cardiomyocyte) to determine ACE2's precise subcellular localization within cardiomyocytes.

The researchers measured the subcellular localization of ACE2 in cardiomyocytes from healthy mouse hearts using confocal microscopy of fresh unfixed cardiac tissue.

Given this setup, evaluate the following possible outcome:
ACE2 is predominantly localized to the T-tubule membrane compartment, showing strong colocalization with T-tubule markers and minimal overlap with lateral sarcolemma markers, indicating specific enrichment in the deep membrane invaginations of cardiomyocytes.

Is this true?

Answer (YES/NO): NO